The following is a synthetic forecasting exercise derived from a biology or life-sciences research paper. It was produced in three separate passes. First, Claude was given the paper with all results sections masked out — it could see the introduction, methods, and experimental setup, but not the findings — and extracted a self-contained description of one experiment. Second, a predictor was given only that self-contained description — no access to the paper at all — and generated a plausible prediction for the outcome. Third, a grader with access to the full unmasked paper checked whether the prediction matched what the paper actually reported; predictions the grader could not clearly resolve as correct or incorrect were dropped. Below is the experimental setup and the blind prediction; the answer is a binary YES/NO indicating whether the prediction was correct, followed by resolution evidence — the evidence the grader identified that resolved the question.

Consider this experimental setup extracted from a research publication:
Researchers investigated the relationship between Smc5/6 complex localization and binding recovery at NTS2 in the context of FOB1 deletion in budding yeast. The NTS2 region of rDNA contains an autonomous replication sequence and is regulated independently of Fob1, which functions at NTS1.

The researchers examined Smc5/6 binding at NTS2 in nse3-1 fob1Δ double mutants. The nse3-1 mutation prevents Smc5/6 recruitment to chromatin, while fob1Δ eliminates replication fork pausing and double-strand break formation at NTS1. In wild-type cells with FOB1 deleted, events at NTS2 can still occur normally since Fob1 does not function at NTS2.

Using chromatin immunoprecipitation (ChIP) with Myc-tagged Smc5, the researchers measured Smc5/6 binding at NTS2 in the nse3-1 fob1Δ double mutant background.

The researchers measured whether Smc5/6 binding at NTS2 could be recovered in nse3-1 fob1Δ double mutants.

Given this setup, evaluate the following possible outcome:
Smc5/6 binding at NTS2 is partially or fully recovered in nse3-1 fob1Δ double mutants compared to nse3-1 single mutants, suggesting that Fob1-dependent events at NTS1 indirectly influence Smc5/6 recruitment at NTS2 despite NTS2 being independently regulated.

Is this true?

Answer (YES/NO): NO